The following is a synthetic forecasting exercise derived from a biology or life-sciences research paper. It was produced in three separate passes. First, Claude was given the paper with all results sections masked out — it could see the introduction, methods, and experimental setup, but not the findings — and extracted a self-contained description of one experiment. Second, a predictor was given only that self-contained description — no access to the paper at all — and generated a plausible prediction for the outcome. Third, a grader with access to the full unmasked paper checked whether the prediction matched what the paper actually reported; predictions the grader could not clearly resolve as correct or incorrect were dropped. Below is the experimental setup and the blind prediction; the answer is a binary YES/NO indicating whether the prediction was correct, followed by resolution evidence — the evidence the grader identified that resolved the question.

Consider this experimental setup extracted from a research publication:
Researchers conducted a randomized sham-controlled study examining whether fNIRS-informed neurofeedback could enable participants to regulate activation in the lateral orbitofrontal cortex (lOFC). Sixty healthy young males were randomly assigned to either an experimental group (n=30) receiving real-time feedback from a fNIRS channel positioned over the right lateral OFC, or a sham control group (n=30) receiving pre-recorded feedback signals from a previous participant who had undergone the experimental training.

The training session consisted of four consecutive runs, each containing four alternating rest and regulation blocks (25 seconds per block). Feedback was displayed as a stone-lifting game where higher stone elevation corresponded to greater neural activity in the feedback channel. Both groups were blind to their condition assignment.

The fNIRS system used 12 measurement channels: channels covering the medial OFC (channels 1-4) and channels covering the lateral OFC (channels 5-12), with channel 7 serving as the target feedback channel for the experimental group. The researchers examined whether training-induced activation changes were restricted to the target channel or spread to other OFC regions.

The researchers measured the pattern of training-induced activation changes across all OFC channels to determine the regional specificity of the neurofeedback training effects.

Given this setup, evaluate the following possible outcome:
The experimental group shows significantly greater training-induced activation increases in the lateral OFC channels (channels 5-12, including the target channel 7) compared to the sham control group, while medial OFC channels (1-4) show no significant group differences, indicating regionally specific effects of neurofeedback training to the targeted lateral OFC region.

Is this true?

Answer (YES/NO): NO